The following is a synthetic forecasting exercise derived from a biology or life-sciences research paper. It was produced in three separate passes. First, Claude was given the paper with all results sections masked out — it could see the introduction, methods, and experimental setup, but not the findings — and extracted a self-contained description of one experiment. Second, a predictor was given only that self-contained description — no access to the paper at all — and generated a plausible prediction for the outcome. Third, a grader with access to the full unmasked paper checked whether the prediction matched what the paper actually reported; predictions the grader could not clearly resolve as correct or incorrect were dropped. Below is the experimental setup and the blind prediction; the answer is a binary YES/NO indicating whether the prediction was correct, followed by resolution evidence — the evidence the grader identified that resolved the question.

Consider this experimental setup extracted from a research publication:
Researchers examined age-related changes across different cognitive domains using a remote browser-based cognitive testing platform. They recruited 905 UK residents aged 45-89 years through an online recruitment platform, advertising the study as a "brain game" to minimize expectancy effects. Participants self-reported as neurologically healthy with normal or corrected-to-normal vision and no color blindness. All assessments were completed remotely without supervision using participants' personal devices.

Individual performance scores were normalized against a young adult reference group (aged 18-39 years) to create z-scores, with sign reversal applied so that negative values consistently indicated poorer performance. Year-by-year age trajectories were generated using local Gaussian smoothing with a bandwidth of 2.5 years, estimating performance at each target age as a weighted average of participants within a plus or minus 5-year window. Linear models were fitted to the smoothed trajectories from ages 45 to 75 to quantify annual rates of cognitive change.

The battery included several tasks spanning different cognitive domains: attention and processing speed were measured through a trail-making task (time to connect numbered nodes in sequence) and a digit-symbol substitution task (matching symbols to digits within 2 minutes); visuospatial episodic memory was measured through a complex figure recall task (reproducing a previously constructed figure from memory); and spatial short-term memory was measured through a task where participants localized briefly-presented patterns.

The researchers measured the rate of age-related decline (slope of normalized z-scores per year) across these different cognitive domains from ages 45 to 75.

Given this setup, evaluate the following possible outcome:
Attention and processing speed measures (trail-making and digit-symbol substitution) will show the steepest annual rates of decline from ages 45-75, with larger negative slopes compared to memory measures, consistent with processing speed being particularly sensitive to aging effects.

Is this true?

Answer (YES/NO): YES